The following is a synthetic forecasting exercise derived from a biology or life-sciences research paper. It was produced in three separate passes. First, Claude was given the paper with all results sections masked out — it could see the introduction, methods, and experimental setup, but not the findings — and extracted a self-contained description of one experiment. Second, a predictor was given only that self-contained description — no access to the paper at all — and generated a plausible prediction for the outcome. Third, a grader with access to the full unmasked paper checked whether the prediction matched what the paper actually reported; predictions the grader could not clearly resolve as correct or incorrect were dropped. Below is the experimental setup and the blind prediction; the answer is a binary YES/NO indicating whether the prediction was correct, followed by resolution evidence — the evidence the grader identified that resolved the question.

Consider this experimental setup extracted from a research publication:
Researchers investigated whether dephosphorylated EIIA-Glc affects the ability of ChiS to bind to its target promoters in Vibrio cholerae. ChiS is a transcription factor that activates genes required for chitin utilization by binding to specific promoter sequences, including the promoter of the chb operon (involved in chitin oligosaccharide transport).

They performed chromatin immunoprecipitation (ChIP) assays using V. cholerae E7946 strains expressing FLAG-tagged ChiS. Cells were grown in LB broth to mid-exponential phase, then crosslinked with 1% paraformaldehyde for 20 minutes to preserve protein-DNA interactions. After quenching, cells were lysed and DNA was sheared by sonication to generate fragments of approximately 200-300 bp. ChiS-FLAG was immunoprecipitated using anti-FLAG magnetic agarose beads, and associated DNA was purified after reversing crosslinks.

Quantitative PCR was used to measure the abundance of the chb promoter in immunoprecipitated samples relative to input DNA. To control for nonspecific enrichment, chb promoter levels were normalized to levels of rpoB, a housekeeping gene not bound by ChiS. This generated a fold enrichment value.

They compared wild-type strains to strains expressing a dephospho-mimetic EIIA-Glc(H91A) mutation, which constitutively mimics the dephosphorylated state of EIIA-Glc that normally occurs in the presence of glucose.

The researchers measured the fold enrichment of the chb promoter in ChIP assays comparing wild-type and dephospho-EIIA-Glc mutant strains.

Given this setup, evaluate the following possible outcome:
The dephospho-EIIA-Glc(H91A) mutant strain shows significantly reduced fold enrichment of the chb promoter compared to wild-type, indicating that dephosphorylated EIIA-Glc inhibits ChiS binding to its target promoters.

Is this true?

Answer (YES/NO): YES